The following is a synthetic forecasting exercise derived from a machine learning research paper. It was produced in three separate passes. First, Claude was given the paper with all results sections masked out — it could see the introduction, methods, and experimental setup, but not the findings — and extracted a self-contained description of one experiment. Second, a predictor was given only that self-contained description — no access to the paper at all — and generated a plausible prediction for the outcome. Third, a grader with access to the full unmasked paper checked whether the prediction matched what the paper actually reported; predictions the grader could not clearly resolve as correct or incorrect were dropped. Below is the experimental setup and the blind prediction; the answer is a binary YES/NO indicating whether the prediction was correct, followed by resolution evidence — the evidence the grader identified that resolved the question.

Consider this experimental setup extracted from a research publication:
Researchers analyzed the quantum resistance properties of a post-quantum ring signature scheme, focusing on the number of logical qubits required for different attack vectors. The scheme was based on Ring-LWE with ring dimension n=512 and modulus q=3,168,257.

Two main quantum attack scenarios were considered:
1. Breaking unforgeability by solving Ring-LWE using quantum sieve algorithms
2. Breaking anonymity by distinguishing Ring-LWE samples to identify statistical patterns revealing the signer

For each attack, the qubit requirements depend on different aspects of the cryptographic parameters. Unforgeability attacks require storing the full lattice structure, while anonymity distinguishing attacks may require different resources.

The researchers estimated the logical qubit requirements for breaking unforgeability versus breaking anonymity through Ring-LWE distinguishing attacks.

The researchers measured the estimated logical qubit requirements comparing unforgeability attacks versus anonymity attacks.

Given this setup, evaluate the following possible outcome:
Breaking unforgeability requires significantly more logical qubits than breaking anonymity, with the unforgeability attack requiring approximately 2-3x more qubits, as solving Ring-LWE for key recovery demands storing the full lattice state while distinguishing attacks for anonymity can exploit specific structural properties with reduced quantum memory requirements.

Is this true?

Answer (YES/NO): NO